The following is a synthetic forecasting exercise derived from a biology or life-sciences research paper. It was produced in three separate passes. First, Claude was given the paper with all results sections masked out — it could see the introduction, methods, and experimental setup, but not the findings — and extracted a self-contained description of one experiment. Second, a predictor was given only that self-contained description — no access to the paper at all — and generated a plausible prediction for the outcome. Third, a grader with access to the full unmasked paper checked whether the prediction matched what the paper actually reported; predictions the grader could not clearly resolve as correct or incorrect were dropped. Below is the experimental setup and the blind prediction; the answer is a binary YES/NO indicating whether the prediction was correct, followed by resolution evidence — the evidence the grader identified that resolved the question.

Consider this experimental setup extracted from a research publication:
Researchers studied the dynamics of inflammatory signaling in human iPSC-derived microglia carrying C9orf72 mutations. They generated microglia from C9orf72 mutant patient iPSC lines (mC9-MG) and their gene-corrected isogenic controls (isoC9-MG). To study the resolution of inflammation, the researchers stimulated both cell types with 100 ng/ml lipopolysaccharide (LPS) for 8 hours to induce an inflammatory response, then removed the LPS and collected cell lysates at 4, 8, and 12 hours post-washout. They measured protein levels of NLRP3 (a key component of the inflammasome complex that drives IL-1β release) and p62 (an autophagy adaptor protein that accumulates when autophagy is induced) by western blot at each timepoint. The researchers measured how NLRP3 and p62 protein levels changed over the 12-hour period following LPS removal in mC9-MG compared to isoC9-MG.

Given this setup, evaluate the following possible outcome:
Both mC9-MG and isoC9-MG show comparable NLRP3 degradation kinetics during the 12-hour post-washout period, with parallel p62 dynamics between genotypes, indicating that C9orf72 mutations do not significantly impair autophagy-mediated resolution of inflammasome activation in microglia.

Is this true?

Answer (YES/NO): NO